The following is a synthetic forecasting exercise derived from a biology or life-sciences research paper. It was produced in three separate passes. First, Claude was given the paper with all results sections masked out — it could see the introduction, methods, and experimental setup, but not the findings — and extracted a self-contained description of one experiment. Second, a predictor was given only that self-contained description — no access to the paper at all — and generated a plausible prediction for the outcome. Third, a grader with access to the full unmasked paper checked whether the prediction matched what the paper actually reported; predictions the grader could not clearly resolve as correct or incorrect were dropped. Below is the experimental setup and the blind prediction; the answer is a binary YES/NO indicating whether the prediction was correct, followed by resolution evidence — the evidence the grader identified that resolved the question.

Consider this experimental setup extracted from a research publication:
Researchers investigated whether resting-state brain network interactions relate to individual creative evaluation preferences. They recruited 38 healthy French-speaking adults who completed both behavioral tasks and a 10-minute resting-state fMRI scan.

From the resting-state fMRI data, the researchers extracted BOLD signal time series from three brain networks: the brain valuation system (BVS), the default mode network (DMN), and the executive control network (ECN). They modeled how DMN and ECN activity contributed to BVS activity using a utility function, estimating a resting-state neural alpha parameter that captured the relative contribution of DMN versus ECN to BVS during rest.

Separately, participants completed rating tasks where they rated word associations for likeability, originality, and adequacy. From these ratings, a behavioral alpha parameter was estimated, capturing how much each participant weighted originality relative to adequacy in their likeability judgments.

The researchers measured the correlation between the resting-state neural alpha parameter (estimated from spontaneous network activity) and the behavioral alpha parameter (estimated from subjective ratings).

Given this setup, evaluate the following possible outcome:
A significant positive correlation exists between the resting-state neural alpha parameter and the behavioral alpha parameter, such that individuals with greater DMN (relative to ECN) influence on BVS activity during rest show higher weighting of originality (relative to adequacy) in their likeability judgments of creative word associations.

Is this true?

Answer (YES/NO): YES